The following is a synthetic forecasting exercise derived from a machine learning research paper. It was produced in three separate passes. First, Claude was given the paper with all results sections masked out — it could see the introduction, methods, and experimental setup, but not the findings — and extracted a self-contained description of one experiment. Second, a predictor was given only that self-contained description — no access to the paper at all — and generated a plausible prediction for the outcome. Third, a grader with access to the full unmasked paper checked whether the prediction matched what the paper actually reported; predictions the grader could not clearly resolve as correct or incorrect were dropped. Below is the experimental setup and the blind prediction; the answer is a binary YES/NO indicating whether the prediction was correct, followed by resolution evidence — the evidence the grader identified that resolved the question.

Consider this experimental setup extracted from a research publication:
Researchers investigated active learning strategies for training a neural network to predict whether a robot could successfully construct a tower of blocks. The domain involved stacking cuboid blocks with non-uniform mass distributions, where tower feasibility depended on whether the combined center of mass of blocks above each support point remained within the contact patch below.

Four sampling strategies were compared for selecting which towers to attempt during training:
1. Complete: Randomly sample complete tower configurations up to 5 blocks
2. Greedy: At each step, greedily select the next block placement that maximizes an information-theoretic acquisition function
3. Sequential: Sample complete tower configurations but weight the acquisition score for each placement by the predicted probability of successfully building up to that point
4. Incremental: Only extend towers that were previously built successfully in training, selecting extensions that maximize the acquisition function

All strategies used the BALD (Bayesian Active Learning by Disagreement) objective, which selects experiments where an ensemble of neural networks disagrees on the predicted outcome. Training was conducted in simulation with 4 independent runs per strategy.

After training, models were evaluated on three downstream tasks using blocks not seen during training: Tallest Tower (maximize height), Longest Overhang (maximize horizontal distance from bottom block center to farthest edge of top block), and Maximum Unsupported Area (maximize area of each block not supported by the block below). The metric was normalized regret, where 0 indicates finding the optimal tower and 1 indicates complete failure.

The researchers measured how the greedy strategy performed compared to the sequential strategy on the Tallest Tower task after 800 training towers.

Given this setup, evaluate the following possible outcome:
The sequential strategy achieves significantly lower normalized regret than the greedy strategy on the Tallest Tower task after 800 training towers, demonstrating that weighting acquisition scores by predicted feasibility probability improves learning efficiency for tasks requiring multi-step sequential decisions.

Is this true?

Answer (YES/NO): YES